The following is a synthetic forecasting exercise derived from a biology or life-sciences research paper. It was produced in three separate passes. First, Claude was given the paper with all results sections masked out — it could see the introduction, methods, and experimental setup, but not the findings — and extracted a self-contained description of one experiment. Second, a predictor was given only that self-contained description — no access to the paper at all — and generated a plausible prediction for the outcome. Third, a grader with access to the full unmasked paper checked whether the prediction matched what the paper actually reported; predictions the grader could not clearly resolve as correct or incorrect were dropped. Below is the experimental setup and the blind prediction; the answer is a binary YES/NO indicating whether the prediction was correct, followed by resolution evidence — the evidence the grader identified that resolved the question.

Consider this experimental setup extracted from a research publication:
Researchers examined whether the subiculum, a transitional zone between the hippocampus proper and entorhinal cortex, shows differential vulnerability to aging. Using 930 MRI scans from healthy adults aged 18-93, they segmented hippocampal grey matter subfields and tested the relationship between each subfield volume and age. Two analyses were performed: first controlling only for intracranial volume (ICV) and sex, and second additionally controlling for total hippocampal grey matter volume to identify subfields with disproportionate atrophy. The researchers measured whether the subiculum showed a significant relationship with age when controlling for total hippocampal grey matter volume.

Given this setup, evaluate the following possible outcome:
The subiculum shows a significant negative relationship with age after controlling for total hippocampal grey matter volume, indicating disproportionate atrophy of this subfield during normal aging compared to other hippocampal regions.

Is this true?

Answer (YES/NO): NO